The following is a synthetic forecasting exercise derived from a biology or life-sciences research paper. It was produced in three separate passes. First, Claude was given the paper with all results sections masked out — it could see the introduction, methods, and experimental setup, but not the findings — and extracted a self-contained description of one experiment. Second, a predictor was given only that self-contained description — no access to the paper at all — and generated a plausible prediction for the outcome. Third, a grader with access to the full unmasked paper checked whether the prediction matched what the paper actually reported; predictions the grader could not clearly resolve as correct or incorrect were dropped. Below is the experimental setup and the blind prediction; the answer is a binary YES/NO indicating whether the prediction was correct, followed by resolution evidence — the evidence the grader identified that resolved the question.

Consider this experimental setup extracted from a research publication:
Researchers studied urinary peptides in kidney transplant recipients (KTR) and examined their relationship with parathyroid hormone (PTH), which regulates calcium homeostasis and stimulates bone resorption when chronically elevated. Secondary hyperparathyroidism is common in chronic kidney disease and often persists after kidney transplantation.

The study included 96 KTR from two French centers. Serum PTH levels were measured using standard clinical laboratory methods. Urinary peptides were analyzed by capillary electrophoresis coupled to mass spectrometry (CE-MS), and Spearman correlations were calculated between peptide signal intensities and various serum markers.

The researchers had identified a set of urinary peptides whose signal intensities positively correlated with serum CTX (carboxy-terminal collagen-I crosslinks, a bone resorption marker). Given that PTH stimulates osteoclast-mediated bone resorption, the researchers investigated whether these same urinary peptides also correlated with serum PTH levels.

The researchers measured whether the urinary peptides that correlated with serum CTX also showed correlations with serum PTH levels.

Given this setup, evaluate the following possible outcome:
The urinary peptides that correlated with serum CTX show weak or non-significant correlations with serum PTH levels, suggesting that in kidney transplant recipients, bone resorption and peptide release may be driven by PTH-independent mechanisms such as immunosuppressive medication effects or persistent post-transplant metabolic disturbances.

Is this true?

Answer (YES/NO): YES